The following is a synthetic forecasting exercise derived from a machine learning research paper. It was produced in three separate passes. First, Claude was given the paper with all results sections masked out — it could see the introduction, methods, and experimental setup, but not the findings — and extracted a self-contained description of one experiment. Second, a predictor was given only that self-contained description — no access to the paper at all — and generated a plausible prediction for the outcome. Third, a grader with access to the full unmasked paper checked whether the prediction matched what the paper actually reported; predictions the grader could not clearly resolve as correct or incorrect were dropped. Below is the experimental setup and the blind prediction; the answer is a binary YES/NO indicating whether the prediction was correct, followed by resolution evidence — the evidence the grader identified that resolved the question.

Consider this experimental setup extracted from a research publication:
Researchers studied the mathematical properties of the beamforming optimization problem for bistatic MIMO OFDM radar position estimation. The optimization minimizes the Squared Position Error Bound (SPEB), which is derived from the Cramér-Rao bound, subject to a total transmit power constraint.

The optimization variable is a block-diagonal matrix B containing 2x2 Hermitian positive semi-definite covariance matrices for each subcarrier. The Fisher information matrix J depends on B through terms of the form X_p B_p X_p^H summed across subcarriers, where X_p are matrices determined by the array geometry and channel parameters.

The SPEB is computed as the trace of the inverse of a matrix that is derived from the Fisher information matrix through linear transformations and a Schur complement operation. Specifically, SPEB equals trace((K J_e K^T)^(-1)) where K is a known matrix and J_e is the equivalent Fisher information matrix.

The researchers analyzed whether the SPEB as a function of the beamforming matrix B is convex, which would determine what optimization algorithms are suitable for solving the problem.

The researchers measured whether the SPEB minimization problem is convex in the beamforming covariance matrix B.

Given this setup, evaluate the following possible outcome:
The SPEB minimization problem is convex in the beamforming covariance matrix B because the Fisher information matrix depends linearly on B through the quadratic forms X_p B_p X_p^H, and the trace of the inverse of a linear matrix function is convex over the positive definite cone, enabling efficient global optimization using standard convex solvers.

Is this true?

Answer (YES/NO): YES